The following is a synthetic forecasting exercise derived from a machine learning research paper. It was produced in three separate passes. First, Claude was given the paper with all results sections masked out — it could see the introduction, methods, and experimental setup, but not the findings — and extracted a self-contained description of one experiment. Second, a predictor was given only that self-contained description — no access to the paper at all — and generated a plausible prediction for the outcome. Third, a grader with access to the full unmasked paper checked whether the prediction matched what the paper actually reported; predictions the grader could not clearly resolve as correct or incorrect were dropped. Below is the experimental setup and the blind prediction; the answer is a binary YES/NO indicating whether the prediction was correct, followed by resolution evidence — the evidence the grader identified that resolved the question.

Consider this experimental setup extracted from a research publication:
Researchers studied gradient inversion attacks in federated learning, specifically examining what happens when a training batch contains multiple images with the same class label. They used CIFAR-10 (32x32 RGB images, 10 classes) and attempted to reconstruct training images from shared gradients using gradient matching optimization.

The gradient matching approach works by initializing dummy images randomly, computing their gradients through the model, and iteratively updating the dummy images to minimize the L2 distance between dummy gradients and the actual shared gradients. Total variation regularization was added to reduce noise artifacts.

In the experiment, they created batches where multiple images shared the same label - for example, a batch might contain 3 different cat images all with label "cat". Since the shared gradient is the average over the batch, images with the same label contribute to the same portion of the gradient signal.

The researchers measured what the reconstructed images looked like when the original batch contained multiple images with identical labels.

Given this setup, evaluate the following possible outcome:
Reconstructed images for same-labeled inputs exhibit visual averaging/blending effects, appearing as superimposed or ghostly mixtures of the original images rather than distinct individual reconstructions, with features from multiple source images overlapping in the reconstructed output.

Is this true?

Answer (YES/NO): YES